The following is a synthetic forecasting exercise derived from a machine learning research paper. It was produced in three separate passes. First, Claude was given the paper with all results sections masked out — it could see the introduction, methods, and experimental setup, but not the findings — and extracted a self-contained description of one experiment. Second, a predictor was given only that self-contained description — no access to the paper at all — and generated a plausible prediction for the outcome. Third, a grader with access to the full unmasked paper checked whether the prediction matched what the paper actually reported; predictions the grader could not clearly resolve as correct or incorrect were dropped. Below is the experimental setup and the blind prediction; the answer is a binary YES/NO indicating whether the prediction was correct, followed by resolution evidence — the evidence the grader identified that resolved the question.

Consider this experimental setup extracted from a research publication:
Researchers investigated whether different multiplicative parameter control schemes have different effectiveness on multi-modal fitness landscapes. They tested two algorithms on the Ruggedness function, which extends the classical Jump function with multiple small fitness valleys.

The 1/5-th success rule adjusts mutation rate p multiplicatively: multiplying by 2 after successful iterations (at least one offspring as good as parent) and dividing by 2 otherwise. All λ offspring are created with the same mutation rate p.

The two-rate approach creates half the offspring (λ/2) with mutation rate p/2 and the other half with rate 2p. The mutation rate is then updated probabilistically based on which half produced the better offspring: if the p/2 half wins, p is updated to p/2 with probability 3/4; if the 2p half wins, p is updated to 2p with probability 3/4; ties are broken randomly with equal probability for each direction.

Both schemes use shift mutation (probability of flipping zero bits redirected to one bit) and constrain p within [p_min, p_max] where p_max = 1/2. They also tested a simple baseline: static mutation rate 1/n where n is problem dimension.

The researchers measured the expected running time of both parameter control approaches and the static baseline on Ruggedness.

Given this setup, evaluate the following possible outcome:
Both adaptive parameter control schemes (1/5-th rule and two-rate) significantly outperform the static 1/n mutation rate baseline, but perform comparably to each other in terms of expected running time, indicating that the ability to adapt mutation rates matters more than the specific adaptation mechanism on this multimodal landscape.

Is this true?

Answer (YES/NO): NO